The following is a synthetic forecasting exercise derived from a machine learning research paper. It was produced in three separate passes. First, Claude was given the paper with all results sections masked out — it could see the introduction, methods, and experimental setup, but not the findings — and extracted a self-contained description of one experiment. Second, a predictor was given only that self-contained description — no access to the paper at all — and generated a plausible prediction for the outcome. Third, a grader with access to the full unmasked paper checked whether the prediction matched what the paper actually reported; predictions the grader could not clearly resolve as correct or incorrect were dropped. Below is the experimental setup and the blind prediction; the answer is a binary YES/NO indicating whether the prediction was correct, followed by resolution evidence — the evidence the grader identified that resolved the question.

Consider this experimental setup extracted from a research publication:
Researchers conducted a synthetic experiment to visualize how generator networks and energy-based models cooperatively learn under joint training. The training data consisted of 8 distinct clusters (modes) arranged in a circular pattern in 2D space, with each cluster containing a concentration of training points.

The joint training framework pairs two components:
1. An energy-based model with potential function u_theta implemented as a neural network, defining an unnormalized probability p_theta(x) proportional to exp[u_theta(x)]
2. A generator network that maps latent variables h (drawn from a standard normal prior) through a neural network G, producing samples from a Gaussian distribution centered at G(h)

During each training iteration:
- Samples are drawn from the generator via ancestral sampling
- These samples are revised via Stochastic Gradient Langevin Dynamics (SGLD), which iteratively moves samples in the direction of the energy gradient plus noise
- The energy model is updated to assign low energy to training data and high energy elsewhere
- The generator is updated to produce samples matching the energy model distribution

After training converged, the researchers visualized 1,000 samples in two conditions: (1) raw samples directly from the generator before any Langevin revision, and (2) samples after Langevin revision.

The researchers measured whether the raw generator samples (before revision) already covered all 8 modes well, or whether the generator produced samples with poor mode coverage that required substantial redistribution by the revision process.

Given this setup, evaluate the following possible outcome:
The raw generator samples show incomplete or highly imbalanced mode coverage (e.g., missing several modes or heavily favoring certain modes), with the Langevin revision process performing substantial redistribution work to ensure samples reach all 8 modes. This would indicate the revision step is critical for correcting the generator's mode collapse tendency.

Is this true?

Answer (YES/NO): NO